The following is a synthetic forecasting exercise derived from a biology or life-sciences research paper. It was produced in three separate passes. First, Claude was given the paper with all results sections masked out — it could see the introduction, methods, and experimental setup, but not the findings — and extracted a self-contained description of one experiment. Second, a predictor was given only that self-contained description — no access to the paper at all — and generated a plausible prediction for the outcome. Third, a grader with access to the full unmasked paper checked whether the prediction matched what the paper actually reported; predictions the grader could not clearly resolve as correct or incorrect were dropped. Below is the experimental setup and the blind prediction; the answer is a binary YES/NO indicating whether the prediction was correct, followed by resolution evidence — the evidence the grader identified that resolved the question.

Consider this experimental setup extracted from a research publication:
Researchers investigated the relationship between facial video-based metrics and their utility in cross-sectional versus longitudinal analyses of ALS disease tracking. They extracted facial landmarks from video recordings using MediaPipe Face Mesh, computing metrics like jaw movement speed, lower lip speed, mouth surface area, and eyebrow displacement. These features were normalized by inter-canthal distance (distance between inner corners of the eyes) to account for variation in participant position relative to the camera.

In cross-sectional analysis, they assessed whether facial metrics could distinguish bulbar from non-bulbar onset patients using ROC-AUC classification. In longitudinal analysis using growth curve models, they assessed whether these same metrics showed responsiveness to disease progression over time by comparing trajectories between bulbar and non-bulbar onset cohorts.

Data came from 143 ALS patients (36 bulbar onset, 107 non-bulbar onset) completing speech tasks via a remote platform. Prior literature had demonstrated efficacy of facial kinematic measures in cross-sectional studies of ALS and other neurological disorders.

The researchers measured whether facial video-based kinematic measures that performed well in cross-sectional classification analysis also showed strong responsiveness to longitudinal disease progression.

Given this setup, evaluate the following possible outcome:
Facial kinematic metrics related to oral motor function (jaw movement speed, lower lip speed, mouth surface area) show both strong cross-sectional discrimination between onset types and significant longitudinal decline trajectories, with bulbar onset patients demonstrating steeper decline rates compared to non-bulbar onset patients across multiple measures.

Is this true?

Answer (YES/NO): NO